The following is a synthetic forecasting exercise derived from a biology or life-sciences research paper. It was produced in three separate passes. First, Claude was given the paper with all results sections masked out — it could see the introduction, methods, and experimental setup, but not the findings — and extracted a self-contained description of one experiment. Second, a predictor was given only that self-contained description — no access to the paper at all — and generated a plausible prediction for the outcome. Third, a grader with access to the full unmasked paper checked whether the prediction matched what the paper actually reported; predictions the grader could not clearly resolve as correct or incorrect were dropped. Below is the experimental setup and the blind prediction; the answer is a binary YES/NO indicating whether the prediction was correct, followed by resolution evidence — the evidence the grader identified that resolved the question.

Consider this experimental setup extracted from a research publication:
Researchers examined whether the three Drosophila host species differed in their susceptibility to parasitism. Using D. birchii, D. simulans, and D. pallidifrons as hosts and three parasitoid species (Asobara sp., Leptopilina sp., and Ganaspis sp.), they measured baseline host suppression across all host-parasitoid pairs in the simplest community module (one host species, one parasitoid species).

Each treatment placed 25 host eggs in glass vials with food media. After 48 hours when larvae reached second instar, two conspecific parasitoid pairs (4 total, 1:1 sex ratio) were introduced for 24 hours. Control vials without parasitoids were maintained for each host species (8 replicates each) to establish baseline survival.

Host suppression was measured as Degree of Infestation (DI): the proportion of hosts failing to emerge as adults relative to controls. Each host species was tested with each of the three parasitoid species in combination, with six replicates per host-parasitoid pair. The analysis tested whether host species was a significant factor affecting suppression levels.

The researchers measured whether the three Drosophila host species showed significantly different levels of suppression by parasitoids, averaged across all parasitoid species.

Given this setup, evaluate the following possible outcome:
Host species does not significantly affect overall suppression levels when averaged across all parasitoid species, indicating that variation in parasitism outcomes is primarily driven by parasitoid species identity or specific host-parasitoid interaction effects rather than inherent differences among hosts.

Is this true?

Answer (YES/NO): YES